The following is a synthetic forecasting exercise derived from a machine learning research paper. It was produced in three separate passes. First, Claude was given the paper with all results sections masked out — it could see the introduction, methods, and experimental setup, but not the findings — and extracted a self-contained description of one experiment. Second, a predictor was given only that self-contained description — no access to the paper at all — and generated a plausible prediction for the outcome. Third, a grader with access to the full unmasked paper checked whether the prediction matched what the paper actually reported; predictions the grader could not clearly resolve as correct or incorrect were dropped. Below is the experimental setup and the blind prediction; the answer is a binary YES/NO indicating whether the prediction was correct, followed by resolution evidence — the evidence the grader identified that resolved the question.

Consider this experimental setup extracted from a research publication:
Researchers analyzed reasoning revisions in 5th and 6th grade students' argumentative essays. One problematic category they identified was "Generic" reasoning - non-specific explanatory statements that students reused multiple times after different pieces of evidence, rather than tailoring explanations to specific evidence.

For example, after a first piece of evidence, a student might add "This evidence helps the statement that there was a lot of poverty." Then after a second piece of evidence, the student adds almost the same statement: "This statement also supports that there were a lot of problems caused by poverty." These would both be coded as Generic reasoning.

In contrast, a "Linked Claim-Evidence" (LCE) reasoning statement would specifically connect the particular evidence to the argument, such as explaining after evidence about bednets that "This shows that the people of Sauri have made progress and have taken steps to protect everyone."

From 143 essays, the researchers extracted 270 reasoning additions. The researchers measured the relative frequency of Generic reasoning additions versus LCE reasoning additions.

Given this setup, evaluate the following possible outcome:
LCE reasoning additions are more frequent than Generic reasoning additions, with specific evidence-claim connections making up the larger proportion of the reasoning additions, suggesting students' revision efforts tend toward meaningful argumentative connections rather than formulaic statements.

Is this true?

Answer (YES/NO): YES